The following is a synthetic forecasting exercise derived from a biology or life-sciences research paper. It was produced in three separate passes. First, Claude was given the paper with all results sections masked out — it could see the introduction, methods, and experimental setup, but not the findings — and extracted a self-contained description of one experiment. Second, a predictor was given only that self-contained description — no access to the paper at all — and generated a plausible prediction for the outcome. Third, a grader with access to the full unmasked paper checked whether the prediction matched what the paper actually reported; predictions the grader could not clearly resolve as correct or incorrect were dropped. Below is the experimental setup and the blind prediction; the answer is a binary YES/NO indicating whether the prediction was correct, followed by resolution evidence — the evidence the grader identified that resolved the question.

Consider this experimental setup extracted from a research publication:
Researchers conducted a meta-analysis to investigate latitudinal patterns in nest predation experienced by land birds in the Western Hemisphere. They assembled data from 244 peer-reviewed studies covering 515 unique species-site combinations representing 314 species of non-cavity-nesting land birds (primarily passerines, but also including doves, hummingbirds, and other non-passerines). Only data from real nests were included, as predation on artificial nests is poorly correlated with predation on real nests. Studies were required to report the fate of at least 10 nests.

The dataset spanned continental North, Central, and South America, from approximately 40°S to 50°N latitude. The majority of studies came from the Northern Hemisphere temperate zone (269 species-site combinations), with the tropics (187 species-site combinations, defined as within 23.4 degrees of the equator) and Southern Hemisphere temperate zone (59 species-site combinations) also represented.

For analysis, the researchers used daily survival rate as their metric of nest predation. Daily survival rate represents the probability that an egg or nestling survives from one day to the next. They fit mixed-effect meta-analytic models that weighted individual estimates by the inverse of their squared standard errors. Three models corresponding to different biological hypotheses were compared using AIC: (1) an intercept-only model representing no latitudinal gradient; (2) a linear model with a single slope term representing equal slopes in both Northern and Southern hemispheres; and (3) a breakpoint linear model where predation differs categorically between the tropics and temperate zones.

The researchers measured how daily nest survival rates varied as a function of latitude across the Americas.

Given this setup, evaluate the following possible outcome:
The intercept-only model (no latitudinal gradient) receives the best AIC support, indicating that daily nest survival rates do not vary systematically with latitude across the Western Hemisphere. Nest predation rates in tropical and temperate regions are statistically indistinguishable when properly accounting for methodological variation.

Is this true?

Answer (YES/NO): YES